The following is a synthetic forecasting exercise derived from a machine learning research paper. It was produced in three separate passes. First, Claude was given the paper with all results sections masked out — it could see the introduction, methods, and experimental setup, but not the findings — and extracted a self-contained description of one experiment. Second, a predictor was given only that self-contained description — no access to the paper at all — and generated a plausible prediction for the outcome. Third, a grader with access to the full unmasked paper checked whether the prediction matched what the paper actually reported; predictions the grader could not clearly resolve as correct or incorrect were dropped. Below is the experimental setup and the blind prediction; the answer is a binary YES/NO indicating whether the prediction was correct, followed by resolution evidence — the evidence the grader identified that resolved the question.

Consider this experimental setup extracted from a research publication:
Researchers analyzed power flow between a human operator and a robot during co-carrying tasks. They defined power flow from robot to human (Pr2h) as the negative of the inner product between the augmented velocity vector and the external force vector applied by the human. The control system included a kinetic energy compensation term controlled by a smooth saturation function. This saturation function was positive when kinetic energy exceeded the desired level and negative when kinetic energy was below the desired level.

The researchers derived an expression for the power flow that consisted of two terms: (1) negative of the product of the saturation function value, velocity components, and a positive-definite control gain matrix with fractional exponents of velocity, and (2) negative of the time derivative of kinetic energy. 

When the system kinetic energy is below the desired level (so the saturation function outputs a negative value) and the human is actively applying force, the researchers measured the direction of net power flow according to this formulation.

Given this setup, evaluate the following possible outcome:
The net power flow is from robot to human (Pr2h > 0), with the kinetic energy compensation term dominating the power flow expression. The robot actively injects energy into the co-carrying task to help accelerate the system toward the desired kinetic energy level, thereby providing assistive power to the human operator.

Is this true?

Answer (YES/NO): NO